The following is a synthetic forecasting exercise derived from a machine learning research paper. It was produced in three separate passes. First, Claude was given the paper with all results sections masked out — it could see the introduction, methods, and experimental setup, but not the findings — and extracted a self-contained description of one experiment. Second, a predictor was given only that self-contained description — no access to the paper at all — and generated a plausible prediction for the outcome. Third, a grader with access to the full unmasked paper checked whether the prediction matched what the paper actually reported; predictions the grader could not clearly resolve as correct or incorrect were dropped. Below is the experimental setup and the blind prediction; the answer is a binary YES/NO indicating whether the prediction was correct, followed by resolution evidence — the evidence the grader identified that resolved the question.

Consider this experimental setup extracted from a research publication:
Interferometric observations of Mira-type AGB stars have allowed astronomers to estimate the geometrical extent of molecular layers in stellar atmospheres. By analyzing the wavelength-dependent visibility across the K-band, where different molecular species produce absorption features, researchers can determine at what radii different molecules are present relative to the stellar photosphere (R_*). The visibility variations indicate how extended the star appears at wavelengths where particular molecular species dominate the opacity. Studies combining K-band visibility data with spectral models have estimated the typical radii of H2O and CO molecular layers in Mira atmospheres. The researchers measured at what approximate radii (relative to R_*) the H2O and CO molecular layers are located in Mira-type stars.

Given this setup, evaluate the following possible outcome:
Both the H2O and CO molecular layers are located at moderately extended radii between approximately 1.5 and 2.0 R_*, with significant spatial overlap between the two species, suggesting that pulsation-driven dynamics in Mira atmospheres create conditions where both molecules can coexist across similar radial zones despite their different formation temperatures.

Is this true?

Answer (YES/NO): NO